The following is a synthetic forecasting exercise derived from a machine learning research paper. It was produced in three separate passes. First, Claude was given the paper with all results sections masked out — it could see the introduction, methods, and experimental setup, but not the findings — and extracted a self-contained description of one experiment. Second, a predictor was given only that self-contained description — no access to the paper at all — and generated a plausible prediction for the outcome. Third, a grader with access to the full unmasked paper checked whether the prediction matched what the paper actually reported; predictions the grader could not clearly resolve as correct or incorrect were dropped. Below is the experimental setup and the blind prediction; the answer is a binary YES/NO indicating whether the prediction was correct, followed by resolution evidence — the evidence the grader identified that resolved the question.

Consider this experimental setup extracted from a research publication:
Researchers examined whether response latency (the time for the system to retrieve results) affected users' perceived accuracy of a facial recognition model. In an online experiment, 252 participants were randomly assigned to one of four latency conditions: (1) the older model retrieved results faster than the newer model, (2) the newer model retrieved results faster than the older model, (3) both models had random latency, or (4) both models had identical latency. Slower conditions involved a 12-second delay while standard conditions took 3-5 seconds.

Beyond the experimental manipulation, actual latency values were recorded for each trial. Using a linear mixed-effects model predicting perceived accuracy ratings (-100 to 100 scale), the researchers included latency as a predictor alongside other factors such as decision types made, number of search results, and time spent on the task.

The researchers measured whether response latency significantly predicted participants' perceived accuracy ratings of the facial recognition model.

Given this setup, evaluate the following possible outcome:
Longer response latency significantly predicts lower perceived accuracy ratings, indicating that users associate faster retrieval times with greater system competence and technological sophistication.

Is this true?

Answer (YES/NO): NO